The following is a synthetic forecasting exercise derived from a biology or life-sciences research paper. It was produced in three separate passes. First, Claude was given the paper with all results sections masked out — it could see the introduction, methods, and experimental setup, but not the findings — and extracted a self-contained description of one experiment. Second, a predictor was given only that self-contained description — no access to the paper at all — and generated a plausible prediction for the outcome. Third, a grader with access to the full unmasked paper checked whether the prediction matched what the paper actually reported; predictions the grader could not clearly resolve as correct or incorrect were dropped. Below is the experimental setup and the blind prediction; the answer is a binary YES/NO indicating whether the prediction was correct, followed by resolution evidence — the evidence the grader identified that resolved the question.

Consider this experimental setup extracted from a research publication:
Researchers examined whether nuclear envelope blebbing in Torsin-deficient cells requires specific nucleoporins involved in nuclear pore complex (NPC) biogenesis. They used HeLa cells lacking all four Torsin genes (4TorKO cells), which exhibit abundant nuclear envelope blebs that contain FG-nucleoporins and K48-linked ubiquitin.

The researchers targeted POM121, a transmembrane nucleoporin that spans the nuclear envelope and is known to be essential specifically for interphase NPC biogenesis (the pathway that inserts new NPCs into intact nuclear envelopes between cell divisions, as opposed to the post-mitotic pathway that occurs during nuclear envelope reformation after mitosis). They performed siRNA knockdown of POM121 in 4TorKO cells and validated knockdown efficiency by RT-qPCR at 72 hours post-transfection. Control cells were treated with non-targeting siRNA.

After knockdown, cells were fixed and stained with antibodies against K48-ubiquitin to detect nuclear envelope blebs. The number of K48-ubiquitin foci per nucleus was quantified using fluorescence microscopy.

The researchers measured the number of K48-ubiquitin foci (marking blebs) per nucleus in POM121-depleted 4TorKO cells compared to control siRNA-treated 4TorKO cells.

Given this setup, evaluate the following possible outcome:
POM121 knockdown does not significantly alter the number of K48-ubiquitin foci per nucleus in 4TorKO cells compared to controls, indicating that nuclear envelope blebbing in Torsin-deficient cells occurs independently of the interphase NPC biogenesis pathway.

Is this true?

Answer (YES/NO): NO